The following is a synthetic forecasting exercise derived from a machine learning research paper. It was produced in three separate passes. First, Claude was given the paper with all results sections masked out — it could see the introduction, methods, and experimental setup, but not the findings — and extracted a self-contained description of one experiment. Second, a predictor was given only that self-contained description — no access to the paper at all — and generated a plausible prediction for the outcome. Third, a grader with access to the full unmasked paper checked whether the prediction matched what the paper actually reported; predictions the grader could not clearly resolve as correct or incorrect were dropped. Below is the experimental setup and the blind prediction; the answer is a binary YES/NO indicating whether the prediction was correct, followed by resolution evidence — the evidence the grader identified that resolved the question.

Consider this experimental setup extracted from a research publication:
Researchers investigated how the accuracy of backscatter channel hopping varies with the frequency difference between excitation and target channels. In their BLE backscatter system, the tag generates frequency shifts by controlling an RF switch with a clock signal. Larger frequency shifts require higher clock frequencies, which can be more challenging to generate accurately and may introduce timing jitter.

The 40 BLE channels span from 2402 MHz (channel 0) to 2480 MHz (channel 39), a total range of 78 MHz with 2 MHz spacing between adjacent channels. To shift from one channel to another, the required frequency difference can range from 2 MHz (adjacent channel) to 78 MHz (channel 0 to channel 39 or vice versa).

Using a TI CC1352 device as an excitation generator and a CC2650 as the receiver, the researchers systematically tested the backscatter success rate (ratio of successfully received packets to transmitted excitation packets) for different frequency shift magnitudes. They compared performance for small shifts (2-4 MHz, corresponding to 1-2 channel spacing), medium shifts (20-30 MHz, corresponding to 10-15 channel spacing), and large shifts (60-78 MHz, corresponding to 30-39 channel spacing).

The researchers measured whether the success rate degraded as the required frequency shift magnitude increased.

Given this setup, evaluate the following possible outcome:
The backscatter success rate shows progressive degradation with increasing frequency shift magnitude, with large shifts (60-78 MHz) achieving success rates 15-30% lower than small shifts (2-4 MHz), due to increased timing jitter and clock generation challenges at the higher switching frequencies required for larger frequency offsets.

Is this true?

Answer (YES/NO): NO